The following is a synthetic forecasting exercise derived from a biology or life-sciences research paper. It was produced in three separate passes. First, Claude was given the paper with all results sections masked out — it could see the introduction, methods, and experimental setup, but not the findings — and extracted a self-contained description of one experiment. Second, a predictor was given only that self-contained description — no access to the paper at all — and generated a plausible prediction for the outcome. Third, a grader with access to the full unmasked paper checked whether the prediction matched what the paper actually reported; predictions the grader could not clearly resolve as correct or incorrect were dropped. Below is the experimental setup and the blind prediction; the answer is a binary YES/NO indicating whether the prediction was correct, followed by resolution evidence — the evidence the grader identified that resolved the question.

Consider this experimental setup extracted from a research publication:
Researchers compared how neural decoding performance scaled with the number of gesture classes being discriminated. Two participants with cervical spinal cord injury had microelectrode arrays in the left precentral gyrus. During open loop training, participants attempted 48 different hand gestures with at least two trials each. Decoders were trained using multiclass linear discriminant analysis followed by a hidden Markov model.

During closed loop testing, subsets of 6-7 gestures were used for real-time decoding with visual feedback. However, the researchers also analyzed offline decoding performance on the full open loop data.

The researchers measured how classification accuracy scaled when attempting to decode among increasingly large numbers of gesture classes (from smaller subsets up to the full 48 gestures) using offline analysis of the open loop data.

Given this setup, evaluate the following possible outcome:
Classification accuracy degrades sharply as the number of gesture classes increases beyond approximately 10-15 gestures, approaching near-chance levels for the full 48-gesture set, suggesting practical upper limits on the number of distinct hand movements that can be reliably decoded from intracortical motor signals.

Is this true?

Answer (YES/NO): NO